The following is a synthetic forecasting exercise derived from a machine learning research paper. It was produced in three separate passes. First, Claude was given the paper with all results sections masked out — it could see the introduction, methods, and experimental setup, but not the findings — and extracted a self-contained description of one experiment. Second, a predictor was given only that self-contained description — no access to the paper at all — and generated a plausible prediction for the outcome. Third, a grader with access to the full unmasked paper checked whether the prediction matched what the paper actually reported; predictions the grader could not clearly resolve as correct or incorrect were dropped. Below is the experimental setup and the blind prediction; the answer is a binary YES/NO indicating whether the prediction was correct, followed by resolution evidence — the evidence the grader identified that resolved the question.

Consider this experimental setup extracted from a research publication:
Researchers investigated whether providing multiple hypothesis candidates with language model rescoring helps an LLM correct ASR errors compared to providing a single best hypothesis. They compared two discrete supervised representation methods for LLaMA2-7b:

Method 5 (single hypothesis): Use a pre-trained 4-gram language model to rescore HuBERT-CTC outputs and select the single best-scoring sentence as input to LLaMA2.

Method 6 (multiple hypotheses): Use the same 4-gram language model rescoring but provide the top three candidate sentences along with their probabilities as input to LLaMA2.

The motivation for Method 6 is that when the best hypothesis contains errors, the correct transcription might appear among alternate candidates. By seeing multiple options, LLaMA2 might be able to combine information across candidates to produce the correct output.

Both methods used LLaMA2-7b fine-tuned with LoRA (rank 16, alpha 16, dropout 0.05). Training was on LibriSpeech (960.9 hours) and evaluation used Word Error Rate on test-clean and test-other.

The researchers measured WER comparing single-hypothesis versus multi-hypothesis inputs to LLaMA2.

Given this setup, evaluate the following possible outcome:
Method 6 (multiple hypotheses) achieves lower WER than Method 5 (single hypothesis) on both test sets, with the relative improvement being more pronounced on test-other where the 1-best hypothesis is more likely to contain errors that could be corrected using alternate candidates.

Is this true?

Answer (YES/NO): NO